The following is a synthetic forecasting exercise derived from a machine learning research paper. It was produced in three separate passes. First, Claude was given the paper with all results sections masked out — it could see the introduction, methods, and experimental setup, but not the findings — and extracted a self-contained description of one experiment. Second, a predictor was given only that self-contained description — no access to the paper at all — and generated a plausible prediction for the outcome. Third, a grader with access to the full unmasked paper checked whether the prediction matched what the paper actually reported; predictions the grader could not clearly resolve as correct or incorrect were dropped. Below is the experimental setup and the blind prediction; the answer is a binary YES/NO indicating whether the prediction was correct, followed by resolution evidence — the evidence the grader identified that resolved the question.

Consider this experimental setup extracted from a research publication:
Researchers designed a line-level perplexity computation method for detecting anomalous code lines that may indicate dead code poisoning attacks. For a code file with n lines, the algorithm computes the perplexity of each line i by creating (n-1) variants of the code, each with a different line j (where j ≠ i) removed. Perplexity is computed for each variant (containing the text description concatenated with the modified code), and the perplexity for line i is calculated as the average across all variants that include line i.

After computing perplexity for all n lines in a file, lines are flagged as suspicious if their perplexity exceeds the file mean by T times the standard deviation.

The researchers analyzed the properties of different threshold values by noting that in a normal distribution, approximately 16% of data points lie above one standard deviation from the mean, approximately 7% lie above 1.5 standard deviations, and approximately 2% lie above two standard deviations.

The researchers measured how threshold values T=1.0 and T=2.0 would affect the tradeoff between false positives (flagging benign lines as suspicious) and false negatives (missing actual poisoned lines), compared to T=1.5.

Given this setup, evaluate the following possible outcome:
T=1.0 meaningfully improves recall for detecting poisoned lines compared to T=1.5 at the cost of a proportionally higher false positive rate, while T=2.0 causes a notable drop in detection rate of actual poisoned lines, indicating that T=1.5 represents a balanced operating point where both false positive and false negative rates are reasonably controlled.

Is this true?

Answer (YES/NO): YES